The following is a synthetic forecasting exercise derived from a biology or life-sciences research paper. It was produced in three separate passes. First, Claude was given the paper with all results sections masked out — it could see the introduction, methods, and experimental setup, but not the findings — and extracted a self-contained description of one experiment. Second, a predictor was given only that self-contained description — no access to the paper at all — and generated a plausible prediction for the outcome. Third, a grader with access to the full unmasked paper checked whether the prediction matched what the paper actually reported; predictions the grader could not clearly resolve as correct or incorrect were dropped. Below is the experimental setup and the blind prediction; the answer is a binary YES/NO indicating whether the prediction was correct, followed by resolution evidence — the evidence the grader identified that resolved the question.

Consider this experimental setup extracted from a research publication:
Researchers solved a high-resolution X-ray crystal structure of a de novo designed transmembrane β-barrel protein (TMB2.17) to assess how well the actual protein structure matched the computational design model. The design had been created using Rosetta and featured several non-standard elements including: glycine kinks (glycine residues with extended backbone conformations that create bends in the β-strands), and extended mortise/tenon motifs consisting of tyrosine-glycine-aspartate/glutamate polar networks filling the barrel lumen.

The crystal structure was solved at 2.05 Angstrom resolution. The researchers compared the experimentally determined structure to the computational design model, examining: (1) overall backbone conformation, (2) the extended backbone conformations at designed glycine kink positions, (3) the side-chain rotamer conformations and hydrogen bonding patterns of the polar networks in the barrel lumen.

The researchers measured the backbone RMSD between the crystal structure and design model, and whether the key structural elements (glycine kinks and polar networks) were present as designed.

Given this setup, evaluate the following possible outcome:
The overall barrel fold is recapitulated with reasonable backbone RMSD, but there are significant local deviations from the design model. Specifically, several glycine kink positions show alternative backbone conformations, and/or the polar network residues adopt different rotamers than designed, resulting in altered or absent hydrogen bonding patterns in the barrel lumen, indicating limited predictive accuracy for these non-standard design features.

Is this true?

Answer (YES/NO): NO